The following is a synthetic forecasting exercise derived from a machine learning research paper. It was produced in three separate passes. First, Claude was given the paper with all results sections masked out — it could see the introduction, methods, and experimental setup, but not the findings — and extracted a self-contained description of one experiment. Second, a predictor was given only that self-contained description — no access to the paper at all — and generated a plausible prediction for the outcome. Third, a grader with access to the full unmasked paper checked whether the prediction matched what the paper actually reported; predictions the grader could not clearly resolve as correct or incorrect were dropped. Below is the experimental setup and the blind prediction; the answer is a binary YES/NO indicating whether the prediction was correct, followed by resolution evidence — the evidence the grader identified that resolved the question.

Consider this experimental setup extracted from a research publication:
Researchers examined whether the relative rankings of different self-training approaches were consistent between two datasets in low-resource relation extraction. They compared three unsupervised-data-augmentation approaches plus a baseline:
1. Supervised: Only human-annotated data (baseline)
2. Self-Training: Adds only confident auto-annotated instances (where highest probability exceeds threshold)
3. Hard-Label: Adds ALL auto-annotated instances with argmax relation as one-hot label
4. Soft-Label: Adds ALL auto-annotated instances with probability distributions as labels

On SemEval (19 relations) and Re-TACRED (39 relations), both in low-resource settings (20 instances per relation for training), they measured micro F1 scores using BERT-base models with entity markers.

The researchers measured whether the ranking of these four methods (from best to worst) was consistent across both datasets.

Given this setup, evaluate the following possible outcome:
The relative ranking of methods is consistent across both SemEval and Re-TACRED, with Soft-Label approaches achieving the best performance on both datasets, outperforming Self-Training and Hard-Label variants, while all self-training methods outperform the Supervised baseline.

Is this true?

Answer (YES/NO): NO